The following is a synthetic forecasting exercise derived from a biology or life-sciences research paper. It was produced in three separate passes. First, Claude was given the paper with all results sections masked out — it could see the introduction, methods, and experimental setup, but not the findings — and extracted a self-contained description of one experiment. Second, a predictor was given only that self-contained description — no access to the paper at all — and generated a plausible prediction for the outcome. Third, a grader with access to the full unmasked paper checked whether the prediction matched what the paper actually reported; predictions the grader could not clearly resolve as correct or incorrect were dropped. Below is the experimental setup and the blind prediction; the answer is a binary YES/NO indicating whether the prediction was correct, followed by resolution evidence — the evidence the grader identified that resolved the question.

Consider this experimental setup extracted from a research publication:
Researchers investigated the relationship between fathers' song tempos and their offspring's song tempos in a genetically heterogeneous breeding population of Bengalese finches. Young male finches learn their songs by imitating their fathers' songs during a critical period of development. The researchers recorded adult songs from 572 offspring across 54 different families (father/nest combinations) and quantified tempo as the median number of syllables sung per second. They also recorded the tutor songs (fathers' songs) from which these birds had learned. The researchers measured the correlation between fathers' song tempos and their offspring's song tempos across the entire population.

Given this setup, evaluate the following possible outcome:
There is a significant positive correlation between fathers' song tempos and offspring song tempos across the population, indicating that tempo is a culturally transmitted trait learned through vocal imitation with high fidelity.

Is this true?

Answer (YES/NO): NO